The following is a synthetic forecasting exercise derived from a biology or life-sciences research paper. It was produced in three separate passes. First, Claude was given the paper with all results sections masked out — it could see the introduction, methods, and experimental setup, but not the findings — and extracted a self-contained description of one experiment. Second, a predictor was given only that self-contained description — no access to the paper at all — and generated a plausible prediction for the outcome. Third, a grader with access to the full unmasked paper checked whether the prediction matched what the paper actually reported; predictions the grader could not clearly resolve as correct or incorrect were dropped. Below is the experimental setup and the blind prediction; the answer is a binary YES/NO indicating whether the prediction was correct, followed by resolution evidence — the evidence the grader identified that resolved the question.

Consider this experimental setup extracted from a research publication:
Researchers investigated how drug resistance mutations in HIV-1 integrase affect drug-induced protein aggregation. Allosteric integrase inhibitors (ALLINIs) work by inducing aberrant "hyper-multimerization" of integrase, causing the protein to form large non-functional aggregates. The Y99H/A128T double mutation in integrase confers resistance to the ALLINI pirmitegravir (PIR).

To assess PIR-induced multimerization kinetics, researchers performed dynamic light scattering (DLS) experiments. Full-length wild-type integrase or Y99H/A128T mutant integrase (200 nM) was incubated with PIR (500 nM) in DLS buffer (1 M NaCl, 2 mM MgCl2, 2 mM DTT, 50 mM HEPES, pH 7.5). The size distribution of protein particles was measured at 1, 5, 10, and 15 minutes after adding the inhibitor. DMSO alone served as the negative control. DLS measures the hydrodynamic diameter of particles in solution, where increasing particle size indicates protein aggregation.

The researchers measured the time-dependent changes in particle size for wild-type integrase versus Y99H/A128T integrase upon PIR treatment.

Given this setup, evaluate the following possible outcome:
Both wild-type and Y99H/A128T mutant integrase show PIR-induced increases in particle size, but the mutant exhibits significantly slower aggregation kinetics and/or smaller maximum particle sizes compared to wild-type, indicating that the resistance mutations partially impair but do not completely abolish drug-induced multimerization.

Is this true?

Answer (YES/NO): YES